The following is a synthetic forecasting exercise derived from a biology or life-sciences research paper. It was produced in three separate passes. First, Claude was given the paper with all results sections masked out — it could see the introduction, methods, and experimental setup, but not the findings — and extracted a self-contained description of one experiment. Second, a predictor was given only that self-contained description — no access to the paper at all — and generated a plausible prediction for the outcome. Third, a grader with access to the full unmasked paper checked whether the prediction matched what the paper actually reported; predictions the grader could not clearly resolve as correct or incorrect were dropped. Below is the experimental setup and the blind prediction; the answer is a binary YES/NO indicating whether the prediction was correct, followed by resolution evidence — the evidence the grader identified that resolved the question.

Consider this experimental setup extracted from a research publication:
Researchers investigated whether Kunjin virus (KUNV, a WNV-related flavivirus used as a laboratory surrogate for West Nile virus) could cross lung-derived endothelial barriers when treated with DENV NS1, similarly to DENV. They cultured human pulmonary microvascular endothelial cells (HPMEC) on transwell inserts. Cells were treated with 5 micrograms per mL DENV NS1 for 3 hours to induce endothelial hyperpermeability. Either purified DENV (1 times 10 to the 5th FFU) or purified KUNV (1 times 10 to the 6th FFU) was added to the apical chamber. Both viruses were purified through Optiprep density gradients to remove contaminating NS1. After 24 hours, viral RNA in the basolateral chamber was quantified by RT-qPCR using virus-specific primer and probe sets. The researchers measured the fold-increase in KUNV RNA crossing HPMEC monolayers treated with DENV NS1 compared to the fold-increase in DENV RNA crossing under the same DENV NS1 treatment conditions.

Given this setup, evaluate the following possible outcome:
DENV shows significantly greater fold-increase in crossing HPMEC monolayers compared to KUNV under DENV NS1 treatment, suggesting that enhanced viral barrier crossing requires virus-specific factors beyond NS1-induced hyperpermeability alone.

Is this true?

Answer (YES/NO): NO